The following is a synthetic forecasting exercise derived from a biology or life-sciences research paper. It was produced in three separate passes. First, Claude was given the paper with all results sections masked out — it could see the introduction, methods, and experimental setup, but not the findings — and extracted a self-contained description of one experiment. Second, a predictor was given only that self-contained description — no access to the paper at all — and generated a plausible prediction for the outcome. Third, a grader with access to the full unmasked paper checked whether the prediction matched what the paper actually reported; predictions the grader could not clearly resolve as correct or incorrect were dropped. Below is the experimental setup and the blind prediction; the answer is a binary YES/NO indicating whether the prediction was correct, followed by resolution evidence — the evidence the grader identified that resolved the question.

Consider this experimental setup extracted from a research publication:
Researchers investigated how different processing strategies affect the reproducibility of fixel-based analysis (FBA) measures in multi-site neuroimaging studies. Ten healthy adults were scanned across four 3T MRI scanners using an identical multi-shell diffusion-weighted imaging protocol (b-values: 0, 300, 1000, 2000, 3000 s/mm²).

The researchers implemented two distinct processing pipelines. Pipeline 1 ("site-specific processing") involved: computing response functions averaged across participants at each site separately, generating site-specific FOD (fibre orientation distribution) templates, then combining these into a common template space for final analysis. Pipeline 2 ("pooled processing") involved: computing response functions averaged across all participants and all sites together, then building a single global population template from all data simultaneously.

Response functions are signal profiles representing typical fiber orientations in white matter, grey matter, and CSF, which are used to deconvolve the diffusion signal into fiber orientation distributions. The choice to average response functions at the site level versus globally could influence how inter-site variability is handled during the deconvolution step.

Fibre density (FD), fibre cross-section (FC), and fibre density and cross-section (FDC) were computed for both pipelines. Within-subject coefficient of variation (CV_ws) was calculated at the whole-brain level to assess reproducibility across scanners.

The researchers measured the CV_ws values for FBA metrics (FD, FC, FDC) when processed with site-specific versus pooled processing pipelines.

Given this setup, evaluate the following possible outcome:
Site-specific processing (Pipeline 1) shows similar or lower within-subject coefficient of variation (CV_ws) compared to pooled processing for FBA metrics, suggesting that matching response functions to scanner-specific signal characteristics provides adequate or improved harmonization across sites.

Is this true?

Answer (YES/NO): YES